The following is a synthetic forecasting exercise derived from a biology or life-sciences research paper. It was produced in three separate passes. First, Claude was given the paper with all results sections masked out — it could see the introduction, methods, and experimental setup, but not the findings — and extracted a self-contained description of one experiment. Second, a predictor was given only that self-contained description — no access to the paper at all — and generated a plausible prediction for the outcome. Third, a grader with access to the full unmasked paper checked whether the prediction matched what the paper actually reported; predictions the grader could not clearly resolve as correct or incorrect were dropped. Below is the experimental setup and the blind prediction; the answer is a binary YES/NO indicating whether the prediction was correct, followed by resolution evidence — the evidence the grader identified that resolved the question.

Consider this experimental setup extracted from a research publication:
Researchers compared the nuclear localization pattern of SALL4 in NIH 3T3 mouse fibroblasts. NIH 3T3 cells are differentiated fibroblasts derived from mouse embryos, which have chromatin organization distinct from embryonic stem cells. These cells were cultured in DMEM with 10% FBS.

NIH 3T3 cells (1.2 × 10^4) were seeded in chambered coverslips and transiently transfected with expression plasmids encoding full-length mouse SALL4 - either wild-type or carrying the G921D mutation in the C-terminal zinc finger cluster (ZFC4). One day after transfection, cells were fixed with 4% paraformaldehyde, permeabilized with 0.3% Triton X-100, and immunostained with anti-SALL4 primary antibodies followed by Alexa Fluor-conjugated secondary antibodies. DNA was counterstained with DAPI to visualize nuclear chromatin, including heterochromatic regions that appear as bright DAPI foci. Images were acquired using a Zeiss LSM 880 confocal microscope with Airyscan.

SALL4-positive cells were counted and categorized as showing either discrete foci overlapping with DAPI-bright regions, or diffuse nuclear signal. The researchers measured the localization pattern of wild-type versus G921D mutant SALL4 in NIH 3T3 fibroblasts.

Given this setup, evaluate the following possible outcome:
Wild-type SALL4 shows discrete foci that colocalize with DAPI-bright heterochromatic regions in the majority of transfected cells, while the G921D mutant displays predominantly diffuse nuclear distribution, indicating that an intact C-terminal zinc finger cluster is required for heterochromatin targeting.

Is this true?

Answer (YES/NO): YES